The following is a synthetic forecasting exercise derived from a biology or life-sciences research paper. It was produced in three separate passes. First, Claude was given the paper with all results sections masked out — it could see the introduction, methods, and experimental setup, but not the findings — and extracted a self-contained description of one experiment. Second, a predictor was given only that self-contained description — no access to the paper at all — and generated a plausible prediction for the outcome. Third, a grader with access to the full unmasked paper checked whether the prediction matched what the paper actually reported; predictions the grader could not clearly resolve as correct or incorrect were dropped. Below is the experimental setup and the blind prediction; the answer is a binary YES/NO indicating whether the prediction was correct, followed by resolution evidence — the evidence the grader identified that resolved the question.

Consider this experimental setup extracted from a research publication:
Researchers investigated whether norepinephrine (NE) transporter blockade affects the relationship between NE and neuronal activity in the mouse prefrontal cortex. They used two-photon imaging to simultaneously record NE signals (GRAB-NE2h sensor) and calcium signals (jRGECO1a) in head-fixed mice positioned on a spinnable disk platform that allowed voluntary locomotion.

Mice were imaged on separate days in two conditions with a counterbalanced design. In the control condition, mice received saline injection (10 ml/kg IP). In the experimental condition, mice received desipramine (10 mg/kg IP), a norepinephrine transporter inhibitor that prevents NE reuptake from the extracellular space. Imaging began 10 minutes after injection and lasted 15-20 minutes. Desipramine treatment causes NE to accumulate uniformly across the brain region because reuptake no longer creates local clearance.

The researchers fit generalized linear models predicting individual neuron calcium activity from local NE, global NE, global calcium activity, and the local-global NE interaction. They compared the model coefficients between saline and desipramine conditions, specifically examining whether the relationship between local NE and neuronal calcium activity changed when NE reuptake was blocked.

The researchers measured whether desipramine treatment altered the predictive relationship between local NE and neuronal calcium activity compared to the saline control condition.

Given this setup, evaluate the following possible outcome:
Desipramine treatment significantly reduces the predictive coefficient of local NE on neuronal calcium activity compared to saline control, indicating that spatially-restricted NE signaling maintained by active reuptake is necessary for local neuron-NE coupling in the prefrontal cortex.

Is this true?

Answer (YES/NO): YES